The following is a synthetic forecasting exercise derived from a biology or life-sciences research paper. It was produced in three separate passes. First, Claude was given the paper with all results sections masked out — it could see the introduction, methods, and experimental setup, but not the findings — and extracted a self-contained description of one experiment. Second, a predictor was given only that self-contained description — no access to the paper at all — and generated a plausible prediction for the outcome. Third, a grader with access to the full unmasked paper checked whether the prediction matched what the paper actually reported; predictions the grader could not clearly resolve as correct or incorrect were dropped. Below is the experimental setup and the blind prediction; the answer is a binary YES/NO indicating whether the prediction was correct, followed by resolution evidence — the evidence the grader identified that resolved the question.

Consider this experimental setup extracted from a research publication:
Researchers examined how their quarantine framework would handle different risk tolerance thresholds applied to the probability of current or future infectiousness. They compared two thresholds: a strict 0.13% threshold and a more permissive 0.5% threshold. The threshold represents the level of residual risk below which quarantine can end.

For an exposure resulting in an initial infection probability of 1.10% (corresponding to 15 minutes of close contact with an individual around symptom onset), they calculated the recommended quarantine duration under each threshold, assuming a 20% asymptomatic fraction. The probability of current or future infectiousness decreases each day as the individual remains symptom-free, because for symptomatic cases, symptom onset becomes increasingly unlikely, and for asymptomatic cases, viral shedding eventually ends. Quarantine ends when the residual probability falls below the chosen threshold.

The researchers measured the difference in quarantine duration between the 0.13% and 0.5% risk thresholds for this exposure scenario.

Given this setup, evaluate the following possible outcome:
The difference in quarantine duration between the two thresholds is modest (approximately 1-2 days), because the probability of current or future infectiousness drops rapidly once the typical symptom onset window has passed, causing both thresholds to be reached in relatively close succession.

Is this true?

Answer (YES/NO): NO